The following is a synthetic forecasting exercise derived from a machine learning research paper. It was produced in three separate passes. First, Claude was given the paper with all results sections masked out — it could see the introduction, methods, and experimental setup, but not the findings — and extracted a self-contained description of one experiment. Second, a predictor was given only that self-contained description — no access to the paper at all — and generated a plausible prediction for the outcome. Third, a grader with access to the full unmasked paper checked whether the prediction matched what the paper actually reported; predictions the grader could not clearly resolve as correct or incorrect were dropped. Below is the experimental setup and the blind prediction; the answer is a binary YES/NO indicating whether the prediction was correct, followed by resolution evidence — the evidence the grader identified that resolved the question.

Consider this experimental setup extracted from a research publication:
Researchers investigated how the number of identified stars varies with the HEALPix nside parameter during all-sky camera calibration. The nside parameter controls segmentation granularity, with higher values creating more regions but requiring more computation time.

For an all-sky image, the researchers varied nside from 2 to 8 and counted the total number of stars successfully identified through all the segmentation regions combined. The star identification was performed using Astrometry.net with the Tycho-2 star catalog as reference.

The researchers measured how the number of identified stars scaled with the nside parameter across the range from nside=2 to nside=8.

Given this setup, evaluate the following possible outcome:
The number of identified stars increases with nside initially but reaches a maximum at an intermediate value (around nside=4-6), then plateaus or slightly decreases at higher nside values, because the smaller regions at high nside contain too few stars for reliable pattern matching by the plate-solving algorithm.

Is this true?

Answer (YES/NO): NO